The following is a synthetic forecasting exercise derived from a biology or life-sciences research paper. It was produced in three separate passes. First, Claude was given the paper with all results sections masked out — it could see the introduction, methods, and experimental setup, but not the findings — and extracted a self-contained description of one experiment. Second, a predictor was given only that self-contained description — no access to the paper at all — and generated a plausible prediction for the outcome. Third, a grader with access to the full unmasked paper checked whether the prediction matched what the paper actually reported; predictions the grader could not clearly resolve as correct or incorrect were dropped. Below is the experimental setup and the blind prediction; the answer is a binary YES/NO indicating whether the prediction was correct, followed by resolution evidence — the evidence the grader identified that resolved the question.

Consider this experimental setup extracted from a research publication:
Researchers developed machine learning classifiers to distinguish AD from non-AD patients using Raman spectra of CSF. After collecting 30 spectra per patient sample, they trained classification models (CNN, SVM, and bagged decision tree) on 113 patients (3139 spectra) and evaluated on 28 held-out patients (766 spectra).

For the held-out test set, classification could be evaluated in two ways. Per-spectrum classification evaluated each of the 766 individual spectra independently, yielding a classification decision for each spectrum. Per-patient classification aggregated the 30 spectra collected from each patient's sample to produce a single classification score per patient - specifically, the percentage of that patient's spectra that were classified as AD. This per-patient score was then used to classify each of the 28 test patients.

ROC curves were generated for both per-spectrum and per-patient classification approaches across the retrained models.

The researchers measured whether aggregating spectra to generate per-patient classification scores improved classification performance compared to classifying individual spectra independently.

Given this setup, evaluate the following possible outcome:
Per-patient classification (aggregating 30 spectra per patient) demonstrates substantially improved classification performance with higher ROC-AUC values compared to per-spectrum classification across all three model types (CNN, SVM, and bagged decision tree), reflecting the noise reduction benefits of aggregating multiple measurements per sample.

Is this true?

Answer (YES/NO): YES